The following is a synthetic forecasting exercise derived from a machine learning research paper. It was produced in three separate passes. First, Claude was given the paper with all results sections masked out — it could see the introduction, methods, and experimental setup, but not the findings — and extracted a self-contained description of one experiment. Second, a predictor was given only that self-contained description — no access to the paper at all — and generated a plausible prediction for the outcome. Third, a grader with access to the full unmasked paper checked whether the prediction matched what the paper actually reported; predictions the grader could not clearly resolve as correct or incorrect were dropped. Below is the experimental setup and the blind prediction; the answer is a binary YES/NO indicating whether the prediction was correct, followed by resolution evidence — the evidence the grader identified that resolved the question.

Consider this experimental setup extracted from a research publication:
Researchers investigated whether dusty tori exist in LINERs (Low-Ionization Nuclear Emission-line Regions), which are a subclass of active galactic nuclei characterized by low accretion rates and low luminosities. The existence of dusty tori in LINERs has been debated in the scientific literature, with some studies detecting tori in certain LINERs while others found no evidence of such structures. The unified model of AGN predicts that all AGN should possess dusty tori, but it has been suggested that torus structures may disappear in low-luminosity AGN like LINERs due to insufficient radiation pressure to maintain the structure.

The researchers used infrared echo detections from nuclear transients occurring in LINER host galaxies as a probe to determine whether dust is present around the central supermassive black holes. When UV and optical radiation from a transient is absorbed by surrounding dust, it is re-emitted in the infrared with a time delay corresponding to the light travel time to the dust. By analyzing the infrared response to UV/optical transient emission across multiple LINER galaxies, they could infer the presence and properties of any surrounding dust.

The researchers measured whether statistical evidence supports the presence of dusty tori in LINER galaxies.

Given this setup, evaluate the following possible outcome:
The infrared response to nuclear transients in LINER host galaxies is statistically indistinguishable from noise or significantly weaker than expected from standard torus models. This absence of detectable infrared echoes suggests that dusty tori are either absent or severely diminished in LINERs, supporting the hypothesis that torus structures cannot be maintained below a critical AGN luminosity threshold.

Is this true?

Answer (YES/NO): NO